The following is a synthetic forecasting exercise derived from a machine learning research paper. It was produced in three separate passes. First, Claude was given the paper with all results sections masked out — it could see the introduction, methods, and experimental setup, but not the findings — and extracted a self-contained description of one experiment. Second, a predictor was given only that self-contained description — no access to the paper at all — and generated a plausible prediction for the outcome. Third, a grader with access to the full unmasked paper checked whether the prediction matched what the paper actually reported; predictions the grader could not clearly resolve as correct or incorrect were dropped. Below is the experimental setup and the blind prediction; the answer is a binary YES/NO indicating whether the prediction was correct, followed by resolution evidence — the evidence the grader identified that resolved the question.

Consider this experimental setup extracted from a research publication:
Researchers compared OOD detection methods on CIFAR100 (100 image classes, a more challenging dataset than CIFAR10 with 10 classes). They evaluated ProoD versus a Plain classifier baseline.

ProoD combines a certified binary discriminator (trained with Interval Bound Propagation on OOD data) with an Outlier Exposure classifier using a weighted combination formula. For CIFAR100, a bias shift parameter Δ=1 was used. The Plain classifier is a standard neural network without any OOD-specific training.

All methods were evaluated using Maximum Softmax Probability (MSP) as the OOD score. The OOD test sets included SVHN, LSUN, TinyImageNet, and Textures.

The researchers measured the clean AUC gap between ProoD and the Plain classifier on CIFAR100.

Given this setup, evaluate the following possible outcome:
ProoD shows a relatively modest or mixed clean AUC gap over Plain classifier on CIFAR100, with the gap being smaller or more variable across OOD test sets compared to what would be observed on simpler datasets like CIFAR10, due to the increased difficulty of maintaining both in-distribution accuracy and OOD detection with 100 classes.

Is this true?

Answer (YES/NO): NO